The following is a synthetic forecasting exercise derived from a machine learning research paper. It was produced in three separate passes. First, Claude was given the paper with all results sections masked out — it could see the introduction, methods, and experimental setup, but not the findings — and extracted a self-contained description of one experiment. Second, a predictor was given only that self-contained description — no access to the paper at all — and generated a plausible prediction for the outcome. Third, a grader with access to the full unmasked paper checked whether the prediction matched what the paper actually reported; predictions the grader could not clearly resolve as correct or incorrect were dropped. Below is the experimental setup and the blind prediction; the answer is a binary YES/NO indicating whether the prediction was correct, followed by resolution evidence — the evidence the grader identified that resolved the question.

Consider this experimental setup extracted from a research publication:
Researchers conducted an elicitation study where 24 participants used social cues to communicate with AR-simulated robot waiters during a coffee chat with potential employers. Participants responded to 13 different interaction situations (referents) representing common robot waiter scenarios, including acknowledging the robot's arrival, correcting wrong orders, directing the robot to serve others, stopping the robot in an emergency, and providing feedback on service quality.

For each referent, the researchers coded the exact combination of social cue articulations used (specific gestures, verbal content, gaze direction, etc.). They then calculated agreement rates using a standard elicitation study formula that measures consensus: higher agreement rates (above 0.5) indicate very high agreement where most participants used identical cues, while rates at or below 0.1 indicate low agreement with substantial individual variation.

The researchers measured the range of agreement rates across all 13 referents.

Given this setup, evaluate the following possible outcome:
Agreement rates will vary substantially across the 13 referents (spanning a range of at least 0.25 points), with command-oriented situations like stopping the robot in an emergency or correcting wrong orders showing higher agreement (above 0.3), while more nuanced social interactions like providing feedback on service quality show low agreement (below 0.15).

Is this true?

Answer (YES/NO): NO